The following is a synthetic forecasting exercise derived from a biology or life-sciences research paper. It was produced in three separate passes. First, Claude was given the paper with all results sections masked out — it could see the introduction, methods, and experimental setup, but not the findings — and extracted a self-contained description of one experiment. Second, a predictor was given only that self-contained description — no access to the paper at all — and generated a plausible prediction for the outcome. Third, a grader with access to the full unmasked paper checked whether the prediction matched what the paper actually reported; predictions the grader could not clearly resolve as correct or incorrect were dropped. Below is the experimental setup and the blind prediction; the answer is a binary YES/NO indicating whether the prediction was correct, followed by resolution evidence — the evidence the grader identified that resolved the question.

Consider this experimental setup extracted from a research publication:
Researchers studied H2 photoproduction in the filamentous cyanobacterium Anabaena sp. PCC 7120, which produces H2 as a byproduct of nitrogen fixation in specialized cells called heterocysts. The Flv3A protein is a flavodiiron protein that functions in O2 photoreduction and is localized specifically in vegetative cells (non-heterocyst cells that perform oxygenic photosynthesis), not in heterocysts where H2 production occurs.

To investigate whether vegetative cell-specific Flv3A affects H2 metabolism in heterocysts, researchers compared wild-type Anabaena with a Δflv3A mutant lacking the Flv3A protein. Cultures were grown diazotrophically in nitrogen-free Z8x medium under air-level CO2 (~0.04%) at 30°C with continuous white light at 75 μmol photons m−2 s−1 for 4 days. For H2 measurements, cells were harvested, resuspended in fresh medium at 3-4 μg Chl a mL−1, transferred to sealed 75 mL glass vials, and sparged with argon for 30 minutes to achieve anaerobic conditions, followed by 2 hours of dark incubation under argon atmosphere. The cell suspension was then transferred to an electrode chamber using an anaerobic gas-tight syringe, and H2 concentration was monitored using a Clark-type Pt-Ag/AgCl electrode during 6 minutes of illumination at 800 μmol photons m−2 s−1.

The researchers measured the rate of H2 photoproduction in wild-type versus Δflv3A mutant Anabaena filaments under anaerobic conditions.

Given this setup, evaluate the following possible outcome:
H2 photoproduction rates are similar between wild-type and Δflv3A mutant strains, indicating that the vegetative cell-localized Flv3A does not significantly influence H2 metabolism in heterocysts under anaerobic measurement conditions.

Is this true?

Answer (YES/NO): NO